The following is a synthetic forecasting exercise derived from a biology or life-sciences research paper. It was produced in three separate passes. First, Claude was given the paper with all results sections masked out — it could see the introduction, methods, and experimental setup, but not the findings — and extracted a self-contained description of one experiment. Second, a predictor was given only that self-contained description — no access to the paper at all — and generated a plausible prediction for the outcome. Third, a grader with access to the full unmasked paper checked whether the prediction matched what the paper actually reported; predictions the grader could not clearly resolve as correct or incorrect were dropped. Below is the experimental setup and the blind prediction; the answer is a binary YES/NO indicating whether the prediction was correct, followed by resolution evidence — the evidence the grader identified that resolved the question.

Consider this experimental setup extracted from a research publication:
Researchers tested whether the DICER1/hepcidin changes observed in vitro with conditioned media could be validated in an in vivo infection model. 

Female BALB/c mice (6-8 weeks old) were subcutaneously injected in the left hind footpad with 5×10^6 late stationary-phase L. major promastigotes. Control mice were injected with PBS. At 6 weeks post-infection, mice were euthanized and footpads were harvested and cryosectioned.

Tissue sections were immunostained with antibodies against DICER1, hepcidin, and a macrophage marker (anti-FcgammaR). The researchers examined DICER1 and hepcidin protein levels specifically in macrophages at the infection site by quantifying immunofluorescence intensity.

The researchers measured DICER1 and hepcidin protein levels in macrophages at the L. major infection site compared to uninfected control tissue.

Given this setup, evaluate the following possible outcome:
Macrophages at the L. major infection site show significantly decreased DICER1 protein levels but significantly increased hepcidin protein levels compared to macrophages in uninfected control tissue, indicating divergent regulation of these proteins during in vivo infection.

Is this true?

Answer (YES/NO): YES